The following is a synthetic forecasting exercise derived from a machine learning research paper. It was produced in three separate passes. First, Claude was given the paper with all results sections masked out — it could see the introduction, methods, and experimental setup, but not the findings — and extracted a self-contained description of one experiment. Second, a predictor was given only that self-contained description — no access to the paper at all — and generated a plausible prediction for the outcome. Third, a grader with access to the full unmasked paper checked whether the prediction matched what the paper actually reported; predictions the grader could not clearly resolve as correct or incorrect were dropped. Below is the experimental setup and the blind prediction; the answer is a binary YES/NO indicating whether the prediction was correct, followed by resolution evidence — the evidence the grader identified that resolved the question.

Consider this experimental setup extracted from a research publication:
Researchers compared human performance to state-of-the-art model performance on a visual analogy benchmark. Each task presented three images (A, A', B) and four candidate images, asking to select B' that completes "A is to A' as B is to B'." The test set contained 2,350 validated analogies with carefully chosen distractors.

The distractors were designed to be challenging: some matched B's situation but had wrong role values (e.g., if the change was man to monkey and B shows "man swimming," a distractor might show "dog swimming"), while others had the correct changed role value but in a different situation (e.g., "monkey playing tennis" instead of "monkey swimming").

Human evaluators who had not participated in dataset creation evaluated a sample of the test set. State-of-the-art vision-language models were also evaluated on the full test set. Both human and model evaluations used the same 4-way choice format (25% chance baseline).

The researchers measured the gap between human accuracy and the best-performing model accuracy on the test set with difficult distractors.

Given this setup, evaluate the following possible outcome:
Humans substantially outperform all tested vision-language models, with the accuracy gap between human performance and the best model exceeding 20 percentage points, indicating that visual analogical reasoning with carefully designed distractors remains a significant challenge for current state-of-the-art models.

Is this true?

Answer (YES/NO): YES